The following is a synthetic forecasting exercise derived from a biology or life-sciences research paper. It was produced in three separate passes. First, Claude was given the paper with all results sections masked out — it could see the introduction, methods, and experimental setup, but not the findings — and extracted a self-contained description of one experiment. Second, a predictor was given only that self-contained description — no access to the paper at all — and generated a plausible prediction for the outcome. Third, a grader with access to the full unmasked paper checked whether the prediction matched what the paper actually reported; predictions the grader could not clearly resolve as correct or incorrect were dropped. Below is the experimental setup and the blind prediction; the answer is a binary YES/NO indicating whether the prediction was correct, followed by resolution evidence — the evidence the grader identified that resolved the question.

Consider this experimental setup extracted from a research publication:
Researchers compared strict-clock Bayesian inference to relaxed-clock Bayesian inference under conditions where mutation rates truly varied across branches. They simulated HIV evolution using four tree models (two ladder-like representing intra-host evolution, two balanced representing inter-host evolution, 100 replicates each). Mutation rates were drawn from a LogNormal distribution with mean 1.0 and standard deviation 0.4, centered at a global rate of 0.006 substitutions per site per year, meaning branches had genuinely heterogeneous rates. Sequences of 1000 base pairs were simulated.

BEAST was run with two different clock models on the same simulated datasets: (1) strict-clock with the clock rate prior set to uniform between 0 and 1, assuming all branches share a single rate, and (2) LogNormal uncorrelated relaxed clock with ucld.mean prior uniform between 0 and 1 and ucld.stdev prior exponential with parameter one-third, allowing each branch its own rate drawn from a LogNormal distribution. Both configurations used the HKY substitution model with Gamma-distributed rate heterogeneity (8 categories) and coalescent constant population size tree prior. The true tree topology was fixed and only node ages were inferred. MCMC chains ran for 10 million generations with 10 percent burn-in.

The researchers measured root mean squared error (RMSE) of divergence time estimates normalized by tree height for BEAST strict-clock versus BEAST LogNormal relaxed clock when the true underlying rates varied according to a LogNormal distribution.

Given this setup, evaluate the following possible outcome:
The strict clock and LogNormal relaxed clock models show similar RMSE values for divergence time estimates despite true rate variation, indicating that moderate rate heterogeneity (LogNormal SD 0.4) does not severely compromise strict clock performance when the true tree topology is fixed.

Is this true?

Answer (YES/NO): NO